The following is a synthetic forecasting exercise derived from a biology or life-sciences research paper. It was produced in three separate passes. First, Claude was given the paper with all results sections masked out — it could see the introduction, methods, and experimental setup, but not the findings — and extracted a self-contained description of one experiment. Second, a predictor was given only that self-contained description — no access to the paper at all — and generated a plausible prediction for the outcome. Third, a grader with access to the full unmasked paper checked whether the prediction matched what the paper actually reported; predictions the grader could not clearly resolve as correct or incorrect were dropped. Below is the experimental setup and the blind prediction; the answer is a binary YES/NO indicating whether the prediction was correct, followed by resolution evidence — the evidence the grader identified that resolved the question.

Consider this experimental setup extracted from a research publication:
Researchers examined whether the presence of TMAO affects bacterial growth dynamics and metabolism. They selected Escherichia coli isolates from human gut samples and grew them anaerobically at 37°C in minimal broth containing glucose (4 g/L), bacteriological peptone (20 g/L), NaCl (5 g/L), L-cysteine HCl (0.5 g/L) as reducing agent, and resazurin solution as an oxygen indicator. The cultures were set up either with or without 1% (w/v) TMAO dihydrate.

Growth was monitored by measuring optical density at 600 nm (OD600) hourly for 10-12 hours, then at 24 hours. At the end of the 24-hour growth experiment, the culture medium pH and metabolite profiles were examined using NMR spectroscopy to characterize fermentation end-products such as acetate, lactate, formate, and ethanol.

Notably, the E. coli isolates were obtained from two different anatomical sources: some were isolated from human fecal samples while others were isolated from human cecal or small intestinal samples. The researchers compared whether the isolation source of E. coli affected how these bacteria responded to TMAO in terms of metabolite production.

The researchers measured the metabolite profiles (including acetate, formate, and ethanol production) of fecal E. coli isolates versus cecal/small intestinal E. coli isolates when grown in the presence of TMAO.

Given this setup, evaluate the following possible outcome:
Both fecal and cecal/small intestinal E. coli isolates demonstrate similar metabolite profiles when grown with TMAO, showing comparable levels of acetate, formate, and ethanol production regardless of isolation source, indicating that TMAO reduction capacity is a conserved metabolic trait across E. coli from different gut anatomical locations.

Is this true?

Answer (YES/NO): NO